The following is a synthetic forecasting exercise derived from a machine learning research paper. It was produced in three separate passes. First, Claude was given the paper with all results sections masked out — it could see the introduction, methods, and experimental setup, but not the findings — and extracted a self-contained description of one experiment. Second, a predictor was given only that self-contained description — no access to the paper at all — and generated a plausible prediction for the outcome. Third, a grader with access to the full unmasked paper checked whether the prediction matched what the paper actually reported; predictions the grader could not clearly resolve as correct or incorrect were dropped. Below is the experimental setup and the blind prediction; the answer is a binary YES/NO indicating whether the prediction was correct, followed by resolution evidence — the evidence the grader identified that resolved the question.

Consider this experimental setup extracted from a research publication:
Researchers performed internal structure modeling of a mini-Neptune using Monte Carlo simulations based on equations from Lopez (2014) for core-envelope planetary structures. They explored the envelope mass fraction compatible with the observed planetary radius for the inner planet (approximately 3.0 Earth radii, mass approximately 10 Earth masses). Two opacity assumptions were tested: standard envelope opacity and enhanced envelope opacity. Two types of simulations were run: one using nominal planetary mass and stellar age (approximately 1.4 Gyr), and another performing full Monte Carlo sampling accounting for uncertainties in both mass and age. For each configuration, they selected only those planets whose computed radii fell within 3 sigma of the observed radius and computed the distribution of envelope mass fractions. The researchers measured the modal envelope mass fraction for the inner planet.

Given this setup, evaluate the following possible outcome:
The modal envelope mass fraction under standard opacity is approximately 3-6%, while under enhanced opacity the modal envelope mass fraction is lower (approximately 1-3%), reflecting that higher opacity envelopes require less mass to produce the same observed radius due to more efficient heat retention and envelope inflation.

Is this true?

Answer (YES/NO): NO